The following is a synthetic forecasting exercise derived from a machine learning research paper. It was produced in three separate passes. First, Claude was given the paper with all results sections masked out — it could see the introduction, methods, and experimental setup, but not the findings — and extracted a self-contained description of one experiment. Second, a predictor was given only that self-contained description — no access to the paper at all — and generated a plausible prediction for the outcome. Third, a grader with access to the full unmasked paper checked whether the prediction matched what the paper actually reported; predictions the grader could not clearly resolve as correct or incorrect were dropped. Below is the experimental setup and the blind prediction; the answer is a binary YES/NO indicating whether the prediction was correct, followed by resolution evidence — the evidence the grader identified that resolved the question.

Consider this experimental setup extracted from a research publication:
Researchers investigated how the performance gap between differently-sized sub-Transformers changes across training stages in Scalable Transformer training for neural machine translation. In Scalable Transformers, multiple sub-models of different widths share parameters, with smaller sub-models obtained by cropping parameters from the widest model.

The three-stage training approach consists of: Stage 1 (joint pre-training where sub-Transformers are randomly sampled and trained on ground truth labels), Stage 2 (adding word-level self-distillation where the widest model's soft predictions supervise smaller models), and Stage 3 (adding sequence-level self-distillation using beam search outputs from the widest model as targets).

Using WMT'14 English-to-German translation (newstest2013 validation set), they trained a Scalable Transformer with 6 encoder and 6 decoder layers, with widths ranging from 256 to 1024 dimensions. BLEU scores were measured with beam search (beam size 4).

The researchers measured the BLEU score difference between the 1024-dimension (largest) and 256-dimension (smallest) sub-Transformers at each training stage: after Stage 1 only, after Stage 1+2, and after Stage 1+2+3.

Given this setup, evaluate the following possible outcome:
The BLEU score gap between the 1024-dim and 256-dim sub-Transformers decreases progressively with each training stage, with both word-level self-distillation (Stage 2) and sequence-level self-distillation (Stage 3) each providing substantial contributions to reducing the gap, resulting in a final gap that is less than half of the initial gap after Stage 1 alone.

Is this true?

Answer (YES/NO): YES